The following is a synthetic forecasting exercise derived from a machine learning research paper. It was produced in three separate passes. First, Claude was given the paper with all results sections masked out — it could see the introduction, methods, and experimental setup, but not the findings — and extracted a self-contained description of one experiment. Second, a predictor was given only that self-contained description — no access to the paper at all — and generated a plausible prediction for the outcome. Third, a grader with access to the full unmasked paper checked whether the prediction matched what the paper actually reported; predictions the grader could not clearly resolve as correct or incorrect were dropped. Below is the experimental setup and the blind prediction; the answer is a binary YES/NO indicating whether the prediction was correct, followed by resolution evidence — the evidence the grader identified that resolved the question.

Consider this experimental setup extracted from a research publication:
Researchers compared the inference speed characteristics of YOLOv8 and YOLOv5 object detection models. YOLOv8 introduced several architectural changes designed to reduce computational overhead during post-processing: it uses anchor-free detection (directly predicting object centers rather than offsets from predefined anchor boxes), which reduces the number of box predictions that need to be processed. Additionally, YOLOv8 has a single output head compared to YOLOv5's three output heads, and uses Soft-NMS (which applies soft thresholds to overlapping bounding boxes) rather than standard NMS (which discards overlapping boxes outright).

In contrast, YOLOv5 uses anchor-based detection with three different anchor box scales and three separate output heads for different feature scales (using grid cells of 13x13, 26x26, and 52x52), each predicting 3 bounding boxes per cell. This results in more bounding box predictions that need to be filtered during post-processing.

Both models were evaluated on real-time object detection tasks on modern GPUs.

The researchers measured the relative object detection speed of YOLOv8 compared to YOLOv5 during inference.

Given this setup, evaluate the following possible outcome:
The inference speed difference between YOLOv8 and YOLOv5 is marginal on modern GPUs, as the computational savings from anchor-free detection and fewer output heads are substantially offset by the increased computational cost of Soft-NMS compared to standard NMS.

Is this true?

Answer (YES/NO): NO